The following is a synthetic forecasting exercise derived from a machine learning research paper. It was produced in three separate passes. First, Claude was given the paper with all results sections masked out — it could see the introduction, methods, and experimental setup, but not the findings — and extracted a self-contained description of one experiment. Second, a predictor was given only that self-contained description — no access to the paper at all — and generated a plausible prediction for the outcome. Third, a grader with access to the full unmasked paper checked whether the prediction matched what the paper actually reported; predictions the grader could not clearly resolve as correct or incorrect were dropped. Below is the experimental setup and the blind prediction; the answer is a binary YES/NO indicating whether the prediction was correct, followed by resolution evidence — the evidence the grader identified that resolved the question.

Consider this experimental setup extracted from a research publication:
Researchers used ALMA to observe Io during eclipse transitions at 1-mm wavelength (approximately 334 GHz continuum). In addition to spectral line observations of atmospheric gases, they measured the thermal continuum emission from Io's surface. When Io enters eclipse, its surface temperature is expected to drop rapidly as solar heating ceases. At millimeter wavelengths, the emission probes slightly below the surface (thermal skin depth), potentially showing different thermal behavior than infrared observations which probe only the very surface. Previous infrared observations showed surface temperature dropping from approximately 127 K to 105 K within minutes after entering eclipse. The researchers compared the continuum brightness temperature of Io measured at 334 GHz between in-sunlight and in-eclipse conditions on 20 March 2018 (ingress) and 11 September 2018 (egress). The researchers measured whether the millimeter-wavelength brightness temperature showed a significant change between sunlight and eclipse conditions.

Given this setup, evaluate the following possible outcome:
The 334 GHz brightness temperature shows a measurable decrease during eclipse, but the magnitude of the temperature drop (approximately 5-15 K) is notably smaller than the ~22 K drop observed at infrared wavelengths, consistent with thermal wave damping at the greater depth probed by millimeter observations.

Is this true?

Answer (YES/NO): NO